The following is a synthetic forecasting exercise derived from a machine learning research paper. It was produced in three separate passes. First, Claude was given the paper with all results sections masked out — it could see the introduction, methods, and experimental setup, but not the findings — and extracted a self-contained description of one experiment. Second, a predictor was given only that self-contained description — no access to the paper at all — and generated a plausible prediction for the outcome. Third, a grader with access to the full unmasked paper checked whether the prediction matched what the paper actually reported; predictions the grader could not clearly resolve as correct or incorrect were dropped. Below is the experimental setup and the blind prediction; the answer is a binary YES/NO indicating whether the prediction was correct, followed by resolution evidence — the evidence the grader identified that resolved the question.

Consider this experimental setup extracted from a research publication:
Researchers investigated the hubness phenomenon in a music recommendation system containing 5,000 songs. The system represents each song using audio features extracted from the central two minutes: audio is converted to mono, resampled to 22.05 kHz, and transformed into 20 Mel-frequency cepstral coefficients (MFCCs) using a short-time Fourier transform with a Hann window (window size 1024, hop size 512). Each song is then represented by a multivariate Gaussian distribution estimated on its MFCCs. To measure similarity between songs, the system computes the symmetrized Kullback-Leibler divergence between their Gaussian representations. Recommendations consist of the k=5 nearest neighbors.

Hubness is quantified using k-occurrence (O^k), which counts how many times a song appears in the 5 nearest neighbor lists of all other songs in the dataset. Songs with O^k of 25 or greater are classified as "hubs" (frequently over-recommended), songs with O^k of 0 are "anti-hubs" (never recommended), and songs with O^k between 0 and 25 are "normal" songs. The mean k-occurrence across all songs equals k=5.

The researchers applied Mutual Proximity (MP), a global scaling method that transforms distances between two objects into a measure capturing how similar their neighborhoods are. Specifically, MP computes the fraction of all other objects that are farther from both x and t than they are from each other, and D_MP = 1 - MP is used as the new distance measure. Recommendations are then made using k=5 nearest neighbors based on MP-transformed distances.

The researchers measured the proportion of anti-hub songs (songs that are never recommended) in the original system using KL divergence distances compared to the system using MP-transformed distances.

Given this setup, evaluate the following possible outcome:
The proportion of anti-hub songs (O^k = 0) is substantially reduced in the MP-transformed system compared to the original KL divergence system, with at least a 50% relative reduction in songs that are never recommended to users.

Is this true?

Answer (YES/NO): YES